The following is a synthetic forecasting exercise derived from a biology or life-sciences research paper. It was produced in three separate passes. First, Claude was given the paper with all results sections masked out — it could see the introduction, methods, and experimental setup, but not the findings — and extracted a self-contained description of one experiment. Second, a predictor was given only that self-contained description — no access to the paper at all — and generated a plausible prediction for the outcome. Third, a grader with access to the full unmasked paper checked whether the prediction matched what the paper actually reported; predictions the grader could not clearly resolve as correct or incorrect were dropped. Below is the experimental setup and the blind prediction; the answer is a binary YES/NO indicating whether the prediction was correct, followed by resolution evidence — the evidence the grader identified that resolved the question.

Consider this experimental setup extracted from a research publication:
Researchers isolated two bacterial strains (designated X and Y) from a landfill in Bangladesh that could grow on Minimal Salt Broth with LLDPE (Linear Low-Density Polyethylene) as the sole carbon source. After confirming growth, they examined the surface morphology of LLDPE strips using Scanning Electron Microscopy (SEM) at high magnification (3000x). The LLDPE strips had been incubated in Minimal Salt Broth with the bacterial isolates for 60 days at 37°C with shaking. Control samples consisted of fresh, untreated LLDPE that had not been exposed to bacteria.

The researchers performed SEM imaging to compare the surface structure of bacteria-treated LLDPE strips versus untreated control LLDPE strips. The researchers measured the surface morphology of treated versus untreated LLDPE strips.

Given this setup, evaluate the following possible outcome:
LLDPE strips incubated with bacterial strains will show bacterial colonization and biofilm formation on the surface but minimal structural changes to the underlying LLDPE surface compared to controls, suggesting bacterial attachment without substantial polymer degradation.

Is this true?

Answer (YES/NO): NO